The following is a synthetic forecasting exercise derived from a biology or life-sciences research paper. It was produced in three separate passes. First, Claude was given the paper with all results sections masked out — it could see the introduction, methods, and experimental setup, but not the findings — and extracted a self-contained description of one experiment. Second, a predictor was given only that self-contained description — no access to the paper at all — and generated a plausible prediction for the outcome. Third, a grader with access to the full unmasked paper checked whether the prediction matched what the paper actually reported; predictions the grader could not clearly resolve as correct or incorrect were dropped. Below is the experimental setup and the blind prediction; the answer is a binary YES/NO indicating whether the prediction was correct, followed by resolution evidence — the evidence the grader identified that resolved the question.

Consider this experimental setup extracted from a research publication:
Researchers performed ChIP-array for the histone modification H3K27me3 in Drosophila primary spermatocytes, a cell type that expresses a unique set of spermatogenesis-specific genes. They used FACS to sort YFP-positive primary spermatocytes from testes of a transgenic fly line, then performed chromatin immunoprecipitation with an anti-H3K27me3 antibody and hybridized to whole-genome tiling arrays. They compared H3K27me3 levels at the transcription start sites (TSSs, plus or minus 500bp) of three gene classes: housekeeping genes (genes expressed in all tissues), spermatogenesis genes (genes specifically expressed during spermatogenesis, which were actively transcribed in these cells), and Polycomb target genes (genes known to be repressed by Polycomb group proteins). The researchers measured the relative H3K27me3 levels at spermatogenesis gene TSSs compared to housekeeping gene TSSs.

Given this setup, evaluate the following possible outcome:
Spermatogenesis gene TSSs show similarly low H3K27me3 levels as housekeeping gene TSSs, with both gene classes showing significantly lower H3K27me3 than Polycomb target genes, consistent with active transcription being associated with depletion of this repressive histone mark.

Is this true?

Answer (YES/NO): NO